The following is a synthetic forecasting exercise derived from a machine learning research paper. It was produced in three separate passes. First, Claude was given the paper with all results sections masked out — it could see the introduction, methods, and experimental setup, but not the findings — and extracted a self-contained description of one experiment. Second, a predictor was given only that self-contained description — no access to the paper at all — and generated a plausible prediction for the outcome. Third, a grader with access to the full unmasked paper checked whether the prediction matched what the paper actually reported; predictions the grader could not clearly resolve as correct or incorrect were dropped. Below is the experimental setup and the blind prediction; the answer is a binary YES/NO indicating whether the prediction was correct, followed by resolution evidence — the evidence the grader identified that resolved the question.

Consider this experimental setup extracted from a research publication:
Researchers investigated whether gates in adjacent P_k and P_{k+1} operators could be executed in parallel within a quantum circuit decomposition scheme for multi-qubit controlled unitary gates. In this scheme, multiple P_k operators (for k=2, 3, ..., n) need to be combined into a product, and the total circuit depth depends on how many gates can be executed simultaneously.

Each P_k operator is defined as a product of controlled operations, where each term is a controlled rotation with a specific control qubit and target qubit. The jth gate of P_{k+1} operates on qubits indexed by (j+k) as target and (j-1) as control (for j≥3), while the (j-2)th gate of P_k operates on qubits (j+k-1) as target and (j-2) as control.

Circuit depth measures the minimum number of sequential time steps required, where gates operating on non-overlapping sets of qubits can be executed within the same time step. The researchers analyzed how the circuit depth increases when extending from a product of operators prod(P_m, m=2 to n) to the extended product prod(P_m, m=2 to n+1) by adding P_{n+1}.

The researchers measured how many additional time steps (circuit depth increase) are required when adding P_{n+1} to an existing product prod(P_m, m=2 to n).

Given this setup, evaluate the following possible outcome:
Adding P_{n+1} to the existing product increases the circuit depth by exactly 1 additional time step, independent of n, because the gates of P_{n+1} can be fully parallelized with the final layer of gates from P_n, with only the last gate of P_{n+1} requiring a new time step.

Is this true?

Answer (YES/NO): NO